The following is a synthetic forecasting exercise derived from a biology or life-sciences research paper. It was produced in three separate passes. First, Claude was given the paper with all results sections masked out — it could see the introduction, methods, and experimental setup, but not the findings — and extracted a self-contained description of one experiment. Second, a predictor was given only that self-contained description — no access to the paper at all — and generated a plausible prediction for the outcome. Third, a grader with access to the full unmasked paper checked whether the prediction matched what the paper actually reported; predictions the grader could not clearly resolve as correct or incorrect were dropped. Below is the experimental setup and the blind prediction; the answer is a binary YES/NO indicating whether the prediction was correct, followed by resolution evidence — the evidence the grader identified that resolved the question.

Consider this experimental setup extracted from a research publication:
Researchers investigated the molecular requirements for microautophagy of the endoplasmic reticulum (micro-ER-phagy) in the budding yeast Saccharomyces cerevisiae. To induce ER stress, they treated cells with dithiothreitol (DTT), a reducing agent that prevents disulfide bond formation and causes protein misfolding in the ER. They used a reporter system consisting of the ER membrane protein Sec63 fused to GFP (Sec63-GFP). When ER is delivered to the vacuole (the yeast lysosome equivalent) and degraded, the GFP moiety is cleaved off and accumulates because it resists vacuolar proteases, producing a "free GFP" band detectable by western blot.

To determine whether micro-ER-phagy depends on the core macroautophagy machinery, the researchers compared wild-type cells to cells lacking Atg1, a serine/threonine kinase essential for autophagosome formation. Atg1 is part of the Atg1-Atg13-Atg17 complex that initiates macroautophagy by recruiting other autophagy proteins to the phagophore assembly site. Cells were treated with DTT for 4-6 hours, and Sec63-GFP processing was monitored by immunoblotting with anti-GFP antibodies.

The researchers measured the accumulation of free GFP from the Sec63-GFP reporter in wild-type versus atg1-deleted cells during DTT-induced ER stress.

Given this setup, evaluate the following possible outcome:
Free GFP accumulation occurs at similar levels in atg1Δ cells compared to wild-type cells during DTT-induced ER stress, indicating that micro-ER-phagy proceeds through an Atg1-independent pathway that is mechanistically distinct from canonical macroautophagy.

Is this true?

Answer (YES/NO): YES